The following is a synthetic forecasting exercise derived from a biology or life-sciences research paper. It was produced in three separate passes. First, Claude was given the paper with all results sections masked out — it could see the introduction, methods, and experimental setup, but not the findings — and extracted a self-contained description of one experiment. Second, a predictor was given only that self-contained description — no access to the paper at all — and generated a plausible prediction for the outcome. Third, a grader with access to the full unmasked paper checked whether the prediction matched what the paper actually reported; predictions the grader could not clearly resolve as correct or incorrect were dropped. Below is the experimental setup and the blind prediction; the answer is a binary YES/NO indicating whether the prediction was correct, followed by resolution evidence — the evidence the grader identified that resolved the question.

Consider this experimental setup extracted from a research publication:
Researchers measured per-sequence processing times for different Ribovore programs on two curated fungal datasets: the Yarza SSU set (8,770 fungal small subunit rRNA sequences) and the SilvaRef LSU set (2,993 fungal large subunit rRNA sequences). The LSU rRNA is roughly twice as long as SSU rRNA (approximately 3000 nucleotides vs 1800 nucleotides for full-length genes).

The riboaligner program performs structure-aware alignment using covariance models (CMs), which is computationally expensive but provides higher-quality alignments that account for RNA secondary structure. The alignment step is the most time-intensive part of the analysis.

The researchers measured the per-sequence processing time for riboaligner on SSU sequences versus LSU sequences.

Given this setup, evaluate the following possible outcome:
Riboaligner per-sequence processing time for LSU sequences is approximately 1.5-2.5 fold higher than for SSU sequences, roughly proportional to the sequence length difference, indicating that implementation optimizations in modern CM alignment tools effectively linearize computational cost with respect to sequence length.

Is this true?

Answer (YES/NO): NO